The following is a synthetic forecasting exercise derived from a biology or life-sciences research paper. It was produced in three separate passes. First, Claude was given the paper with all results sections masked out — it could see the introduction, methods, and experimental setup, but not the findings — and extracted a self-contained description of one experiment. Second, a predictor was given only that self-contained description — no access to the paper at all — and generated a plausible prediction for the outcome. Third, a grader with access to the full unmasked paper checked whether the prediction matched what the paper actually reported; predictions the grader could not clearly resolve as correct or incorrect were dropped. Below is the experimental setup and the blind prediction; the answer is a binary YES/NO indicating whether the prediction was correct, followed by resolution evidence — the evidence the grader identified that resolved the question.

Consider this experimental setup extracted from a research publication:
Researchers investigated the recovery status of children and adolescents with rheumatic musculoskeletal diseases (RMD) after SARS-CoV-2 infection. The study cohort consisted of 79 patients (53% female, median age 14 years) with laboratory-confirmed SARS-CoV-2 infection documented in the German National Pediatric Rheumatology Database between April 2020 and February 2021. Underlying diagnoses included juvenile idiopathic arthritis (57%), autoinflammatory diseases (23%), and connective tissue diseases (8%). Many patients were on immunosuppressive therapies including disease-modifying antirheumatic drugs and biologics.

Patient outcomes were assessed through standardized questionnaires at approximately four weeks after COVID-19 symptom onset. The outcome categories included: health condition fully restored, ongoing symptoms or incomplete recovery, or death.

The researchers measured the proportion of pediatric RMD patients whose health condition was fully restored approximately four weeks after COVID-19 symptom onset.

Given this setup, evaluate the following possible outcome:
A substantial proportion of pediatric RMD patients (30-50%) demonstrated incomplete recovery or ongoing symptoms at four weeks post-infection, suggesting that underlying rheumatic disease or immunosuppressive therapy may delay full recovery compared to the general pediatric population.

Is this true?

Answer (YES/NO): NO